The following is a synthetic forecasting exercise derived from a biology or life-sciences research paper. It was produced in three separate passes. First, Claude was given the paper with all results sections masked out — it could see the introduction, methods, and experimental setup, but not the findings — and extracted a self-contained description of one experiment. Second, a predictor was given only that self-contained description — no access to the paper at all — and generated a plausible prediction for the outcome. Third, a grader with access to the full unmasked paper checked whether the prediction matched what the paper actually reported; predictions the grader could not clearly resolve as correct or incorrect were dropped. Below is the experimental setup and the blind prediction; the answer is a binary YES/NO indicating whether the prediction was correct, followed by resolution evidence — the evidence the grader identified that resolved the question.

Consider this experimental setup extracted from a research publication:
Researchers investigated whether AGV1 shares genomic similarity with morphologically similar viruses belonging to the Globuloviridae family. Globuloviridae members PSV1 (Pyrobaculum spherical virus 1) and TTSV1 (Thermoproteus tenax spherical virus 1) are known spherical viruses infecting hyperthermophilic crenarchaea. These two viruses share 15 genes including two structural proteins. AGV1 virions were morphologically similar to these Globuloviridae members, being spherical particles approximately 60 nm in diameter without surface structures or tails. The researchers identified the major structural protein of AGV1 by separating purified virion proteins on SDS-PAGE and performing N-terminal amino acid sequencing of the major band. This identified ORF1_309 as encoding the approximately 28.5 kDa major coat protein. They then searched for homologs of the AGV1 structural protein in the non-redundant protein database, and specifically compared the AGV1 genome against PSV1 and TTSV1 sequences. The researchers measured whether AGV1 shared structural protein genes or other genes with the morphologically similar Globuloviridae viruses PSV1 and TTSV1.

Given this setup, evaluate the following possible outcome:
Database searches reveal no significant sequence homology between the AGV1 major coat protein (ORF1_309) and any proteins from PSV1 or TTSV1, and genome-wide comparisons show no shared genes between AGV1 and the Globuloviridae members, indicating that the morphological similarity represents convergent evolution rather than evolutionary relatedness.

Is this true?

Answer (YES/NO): YES